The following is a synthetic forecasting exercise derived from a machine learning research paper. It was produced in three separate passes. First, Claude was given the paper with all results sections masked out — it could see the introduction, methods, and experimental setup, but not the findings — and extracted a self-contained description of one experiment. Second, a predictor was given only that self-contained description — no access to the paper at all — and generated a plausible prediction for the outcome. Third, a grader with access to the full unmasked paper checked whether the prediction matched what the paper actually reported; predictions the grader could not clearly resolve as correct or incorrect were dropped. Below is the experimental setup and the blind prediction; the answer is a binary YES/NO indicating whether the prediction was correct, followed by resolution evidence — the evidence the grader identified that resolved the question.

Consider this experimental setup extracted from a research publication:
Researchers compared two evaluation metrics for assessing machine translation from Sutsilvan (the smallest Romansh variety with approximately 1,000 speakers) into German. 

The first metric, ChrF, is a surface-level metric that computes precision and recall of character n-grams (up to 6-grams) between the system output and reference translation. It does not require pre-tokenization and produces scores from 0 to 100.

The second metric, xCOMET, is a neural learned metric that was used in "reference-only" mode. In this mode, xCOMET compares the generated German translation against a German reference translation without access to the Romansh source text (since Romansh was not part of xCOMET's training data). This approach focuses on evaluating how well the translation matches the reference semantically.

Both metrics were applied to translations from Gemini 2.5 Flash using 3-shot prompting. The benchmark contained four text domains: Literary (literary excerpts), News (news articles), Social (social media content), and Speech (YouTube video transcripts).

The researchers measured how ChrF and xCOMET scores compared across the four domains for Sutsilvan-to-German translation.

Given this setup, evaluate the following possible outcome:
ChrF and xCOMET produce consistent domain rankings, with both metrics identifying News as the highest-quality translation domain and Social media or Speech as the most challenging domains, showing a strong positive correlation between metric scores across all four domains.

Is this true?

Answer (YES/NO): NO